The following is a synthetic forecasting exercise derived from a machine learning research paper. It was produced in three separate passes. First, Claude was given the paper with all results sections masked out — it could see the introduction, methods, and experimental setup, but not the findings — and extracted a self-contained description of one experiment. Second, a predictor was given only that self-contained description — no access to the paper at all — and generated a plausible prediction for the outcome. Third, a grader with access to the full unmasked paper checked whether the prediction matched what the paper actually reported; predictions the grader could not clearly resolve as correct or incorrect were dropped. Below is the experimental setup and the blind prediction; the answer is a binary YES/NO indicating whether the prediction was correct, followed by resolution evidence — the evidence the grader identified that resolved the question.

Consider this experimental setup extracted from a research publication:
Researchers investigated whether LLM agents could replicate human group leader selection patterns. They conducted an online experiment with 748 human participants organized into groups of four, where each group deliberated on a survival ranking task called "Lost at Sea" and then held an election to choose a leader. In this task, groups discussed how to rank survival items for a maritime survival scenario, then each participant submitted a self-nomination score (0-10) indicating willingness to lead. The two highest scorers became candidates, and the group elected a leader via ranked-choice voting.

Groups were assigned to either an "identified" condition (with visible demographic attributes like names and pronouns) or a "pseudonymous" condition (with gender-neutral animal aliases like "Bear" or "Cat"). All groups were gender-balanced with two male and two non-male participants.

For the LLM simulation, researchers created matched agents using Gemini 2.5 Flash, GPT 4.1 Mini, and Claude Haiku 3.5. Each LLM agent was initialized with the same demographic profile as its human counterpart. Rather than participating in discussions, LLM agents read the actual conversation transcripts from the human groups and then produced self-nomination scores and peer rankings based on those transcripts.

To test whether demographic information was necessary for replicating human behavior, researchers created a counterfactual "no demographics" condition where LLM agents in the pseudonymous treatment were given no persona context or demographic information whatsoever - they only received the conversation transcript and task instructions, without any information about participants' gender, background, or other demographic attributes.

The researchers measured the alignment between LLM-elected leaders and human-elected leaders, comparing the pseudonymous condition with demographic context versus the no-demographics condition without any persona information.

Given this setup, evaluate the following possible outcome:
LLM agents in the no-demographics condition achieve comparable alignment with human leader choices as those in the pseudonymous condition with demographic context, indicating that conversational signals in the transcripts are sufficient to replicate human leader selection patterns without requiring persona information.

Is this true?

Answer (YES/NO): NO